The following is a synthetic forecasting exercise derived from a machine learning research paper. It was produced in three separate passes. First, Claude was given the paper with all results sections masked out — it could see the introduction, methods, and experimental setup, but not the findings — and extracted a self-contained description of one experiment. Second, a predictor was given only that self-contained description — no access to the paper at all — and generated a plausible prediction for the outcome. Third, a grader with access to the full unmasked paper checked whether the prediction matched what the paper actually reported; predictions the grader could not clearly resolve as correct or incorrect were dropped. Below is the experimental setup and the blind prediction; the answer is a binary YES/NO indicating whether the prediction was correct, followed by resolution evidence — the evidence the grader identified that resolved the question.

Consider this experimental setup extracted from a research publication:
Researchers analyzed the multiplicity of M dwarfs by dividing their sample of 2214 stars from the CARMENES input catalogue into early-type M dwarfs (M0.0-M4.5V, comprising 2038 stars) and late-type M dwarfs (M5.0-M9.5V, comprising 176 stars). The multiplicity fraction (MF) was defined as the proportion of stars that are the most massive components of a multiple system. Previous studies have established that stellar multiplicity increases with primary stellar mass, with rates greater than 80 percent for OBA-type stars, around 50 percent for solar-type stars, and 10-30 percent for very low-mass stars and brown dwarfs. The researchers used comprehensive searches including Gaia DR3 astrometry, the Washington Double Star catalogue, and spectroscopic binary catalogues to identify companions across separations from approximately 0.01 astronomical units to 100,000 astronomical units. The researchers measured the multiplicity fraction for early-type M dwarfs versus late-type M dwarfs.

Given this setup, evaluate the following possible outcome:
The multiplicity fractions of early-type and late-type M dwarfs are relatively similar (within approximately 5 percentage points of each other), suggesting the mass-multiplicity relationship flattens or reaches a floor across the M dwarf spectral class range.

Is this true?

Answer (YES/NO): YES